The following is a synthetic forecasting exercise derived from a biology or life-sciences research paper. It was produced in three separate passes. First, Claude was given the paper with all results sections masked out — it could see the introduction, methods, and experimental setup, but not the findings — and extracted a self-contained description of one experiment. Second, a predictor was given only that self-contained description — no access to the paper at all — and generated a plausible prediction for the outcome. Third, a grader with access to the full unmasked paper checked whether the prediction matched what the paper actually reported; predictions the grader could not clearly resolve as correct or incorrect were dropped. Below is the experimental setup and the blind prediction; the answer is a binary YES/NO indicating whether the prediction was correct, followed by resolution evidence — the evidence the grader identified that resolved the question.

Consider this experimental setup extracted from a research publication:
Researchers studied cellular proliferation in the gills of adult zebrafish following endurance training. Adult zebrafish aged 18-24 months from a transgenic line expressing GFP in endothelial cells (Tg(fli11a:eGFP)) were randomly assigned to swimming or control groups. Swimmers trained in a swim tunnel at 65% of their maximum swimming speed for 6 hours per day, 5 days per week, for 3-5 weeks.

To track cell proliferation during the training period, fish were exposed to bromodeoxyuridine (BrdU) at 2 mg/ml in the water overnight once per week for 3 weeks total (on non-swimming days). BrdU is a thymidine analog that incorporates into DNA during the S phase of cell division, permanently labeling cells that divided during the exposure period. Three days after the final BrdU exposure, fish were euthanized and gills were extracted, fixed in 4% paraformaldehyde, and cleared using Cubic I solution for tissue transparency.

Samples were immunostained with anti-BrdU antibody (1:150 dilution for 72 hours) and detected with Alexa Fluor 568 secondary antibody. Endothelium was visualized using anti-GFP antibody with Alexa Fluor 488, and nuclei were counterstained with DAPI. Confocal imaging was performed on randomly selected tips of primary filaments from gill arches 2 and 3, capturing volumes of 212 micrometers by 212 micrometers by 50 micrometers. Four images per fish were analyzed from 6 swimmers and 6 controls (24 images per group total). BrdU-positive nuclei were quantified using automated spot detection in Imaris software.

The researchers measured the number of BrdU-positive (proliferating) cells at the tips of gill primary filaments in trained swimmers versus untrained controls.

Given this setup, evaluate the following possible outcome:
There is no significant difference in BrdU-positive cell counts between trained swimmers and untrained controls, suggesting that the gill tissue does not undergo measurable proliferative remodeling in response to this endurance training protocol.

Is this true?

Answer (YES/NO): NO